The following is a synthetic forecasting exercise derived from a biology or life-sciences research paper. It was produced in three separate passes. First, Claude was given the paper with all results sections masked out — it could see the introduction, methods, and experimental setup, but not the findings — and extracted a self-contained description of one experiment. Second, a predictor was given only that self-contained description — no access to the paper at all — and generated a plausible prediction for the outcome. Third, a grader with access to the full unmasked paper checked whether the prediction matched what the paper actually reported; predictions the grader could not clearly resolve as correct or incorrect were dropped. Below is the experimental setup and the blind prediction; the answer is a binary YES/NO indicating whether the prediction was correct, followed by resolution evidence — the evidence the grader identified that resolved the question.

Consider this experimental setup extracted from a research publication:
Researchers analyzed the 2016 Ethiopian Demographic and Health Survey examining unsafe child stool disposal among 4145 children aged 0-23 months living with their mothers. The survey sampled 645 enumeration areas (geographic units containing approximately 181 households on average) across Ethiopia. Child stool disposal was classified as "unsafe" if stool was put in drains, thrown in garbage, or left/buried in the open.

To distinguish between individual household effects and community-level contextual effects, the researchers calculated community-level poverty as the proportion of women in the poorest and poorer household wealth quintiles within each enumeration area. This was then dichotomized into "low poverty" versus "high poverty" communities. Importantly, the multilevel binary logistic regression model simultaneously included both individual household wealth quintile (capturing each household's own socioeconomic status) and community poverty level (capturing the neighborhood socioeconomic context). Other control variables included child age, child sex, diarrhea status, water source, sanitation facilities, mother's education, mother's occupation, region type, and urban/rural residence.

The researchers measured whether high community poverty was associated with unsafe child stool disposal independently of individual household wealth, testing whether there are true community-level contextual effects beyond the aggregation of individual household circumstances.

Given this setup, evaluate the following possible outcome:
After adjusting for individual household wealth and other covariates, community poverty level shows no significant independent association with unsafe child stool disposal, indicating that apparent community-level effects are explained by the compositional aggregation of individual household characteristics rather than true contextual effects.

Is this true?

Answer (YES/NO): NO